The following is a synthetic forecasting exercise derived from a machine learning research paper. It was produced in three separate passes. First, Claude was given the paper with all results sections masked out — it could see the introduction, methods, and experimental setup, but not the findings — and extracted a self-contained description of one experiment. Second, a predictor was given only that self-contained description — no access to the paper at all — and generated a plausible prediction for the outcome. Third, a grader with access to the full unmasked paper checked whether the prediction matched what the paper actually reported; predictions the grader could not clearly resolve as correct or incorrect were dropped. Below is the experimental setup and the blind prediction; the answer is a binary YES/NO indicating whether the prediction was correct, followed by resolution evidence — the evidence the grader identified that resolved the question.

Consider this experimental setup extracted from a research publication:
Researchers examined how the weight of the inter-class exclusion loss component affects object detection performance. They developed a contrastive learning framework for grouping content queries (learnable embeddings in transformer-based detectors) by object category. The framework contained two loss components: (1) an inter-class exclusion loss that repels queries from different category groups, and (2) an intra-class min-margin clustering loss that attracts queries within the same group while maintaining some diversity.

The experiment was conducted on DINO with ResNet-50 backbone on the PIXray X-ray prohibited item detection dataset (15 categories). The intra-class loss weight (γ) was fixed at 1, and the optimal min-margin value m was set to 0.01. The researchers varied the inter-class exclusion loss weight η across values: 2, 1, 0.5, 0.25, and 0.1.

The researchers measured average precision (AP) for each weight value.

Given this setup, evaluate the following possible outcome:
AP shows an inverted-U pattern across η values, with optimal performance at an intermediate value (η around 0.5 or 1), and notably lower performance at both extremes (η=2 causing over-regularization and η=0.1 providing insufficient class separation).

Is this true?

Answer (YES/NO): NO